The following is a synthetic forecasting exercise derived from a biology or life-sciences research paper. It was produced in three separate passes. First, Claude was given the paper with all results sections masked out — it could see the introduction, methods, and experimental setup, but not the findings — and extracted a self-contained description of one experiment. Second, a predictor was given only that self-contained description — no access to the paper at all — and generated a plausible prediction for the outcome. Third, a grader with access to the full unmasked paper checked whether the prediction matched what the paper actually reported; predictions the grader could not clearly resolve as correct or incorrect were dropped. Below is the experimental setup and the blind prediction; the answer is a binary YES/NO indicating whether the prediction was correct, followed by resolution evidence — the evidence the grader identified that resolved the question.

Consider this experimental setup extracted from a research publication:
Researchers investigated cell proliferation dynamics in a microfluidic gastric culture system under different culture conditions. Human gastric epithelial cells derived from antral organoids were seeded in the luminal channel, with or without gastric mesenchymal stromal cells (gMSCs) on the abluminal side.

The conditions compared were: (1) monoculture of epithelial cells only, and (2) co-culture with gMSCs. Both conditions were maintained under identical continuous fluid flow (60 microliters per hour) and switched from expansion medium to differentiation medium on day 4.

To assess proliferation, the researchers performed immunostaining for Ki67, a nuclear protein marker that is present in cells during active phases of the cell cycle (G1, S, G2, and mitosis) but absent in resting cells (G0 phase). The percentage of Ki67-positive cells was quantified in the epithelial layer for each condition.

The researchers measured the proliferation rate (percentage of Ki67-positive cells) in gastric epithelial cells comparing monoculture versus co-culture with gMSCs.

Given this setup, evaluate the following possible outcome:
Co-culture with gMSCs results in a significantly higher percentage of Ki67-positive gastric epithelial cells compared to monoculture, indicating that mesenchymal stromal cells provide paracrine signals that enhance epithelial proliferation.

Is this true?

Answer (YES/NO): YES